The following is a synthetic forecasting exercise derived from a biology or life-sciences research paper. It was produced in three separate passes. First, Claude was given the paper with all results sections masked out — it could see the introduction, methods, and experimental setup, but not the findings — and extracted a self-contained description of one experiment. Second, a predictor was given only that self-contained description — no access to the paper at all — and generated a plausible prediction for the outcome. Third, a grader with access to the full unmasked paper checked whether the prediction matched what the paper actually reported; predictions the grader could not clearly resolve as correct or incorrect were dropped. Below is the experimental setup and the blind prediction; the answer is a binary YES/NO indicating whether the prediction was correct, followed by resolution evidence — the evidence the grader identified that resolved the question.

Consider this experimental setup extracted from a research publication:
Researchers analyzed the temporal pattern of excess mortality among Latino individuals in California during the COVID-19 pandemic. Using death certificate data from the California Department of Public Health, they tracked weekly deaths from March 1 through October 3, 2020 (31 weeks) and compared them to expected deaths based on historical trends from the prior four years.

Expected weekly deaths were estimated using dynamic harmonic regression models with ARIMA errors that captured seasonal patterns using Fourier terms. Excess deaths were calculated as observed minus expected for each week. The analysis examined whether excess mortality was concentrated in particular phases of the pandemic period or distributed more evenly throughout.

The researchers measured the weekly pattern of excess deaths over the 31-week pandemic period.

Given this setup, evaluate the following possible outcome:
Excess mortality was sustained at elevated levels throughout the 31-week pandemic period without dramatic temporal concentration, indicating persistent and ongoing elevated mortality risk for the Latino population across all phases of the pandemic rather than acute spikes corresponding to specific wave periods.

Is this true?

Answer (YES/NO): NO